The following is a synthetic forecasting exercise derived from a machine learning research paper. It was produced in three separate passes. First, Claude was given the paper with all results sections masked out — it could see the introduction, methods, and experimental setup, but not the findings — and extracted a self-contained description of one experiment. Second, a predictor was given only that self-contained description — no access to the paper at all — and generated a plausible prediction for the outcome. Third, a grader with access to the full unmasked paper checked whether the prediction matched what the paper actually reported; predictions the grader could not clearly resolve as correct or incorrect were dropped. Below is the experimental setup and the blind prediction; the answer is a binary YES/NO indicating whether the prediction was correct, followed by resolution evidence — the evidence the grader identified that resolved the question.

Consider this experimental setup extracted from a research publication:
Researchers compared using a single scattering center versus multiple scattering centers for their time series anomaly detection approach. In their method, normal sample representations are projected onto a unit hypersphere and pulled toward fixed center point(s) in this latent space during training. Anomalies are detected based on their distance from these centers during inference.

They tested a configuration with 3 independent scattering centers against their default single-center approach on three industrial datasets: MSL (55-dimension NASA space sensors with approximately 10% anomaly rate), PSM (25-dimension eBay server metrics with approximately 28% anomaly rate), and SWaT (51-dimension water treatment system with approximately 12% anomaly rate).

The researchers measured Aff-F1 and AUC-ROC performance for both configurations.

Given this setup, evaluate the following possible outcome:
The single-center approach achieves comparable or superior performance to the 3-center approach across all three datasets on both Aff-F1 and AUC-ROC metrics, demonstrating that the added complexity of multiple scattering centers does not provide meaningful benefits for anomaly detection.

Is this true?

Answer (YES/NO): YES